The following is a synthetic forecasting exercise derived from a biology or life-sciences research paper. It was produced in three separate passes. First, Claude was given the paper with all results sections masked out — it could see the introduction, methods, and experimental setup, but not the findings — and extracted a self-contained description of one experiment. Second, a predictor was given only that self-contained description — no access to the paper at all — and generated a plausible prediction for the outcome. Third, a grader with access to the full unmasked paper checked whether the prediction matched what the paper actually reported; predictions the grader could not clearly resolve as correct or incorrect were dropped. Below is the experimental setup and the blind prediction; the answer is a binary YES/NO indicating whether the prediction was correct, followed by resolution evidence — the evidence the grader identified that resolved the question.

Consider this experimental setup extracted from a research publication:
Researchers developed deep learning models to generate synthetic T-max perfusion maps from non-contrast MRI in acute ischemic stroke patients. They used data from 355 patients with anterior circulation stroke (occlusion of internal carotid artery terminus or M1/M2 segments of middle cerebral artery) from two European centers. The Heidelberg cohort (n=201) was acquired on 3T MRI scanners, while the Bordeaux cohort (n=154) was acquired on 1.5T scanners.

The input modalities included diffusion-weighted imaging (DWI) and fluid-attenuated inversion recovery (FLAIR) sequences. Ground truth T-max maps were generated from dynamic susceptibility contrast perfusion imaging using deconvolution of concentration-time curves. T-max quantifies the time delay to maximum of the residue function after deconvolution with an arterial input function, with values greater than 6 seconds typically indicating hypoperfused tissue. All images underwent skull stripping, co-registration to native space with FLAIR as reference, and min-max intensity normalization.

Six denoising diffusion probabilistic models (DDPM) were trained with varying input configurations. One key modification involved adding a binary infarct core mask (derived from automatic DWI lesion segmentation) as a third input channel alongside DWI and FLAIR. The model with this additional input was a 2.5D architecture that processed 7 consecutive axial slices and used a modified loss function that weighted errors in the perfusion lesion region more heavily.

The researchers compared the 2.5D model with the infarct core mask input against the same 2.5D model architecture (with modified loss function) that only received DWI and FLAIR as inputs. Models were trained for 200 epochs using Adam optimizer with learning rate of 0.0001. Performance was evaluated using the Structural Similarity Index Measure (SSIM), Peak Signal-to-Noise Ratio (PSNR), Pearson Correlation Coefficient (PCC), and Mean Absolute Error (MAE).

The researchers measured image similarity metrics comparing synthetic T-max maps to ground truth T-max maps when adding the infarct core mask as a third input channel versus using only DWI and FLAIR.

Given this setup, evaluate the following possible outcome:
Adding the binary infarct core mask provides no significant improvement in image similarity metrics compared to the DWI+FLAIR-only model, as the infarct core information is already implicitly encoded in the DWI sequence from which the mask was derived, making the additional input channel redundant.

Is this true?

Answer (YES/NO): NO